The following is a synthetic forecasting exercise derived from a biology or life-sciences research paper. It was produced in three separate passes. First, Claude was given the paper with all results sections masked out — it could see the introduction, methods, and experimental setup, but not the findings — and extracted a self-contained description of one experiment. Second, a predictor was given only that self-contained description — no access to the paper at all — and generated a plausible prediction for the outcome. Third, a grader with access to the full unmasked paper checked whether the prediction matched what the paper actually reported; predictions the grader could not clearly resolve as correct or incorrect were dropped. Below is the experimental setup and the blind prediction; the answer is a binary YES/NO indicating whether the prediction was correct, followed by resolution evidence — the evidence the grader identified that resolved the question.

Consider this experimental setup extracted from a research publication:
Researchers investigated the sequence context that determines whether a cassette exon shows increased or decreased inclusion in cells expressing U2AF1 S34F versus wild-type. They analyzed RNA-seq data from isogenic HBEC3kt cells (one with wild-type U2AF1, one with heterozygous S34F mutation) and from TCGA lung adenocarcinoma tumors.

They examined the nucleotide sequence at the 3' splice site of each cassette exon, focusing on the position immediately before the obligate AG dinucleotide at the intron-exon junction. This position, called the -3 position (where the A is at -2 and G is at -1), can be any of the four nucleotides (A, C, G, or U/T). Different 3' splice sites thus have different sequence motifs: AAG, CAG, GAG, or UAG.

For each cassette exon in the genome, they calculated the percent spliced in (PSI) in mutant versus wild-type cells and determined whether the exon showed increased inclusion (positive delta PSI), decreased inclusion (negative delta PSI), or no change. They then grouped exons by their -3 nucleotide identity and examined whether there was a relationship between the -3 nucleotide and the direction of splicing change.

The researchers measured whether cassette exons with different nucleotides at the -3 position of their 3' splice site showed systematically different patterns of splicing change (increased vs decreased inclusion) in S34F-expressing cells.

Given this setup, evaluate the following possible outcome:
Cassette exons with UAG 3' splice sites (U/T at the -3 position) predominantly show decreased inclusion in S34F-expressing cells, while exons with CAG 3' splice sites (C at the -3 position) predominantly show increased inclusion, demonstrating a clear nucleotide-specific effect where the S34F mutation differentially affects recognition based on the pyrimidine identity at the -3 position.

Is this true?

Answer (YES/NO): YES